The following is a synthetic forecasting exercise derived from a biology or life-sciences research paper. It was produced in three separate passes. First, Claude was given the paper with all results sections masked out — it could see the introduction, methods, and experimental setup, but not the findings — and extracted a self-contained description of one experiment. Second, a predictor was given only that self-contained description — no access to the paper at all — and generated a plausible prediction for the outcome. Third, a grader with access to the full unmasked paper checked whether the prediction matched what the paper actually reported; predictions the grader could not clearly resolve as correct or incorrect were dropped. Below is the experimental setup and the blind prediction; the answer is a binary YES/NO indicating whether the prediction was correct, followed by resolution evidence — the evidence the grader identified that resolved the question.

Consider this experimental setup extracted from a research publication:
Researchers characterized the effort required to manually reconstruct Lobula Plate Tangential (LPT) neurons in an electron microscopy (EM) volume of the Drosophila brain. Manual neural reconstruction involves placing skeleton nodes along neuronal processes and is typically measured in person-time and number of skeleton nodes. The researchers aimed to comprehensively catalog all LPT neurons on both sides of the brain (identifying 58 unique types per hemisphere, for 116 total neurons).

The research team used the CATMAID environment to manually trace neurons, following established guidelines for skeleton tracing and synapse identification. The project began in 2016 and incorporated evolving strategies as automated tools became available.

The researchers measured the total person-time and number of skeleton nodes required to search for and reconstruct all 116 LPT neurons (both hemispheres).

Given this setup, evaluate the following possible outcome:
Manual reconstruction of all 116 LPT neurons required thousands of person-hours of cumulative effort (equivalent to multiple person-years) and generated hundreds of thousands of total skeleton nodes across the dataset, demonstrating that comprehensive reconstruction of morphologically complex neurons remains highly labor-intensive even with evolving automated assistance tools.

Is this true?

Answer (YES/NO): NO